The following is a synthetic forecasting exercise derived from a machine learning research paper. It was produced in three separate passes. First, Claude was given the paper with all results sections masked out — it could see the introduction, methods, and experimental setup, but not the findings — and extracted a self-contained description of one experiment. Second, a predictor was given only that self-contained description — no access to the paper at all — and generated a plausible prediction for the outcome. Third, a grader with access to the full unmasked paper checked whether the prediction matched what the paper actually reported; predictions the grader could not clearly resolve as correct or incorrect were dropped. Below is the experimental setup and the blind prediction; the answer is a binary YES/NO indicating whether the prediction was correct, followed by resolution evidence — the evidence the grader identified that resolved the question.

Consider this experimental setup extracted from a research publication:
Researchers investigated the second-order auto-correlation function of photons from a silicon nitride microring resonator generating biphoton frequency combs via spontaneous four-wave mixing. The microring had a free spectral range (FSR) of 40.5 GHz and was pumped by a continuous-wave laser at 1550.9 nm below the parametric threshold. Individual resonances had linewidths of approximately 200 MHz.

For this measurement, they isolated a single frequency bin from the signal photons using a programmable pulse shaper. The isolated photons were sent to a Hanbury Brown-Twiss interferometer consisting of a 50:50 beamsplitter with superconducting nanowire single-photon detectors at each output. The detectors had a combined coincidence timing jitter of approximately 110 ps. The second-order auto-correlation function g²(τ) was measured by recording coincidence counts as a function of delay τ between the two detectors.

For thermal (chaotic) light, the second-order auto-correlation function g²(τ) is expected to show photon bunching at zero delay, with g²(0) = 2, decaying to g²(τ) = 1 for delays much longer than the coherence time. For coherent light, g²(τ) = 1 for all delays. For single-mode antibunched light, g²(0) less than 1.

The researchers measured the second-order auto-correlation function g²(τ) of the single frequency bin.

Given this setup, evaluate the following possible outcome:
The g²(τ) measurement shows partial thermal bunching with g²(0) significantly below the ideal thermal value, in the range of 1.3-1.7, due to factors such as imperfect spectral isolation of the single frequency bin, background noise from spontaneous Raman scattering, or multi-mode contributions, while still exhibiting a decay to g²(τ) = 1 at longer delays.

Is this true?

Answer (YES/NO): NO